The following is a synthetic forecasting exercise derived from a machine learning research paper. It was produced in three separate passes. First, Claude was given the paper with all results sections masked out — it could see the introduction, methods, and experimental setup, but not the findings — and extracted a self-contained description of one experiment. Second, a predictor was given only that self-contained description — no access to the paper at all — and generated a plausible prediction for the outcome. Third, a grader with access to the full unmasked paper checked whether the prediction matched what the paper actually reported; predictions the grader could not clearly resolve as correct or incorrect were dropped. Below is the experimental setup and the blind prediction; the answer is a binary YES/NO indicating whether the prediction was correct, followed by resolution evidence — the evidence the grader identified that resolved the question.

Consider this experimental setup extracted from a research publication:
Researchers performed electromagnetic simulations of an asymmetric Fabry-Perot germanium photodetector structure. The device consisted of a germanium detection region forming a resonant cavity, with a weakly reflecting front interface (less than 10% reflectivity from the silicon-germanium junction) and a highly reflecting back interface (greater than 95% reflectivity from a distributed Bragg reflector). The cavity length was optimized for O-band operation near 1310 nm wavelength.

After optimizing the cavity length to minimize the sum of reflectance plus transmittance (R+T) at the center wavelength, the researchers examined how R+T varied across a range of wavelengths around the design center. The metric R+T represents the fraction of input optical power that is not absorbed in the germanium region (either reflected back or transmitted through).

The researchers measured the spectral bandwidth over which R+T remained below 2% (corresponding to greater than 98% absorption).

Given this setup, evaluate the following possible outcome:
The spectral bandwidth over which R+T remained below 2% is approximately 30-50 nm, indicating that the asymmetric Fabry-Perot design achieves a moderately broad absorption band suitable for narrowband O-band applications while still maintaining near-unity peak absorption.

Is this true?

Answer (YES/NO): NO